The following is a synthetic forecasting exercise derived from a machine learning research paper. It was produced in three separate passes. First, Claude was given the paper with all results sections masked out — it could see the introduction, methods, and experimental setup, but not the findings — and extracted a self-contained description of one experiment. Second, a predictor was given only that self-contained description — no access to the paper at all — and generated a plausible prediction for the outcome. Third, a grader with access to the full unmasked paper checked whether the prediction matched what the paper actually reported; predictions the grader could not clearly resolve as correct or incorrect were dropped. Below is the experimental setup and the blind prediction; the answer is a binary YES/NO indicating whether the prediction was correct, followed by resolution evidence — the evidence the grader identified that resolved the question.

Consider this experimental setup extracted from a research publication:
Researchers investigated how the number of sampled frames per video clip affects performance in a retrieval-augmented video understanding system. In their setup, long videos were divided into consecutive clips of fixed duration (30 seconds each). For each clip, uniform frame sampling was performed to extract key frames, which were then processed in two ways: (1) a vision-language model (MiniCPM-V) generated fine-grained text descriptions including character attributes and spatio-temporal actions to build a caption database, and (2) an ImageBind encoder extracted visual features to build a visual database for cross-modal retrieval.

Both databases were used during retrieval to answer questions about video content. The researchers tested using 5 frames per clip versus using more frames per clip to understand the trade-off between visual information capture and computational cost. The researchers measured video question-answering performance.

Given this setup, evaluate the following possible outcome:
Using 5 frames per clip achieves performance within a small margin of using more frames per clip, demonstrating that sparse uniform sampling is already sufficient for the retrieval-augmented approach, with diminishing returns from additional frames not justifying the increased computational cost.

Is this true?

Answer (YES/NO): YES